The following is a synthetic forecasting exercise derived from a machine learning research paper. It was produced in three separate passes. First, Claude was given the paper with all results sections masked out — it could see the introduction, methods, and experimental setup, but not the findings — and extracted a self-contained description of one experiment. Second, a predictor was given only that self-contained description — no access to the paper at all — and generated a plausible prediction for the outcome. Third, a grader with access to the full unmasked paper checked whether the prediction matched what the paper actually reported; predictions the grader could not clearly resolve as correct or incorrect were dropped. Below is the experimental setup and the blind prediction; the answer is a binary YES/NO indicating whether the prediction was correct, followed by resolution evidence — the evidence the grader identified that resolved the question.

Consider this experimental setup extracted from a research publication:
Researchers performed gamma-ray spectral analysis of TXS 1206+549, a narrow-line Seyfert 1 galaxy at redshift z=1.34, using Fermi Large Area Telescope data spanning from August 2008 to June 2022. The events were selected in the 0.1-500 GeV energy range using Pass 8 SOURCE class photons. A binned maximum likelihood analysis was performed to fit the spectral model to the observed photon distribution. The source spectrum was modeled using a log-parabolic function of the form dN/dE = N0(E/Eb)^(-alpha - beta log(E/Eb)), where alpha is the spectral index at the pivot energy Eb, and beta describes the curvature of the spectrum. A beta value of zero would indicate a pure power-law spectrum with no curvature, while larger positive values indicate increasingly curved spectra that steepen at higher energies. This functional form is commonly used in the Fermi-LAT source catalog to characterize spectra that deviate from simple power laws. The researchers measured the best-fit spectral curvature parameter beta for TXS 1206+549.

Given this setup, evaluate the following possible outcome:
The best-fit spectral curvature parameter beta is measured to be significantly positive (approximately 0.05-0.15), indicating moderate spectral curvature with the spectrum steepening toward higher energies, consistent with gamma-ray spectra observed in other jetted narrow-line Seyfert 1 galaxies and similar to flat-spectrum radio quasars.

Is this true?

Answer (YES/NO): YES